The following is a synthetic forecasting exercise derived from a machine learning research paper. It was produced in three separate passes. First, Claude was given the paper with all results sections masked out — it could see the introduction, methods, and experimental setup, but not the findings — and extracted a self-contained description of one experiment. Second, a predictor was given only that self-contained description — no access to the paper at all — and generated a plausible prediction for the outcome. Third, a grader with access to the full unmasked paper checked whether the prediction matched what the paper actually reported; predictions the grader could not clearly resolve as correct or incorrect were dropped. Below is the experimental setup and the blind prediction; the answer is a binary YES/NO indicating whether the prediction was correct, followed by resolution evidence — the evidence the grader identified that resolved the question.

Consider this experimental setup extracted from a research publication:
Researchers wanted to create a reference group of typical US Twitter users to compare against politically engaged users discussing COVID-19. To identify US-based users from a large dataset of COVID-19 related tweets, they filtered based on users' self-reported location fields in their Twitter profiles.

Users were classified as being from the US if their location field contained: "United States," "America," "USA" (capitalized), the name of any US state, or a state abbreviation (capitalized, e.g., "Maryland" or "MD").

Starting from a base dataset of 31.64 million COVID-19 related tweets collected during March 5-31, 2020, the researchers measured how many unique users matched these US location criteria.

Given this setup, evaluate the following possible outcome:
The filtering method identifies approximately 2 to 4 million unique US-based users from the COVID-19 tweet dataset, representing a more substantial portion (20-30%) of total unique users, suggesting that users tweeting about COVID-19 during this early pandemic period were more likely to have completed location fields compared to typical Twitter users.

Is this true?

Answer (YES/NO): NO